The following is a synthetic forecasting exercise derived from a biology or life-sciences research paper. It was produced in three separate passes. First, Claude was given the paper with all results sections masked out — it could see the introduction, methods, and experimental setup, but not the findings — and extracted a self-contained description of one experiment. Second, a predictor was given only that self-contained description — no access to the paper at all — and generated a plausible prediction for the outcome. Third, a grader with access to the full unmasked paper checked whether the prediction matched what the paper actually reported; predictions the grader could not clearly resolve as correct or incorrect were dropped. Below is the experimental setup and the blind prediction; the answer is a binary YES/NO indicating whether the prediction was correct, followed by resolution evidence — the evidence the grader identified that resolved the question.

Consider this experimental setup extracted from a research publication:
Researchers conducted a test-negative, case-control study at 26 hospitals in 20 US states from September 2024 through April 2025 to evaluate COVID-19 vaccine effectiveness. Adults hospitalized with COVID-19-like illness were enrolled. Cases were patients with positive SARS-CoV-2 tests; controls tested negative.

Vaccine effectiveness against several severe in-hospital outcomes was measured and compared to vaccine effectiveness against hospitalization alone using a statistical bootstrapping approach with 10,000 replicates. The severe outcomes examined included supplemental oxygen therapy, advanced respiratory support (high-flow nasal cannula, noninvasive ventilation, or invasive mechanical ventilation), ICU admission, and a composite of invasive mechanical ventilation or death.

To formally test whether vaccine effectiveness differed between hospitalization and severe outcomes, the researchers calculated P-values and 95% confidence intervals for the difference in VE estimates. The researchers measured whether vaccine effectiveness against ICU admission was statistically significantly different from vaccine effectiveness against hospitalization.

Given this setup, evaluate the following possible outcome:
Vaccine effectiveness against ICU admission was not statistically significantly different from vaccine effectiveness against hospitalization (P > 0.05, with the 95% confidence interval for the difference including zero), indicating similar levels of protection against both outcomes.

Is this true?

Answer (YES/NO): YES